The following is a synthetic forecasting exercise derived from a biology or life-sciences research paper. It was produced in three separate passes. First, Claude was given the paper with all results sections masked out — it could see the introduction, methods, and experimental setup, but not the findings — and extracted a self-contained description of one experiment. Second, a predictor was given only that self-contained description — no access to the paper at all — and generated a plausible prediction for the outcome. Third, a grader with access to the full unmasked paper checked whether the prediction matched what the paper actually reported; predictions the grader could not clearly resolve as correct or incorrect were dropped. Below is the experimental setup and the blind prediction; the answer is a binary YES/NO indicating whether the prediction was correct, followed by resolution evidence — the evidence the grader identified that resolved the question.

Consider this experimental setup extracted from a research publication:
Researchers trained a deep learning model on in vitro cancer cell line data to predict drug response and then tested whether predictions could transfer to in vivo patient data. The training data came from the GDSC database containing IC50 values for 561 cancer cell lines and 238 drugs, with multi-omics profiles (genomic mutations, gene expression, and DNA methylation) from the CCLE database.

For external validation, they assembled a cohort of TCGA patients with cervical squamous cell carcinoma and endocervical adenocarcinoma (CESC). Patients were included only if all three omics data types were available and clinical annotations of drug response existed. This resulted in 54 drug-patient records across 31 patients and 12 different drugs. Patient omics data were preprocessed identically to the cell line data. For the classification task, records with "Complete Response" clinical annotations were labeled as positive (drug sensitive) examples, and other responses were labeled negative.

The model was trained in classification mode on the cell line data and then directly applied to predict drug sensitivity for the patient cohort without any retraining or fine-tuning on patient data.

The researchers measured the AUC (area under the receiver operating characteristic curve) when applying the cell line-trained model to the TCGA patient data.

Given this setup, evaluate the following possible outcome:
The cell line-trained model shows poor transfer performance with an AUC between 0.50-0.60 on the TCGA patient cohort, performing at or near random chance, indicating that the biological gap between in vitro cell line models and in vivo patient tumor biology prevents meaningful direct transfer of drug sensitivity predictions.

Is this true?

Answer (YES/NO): NO